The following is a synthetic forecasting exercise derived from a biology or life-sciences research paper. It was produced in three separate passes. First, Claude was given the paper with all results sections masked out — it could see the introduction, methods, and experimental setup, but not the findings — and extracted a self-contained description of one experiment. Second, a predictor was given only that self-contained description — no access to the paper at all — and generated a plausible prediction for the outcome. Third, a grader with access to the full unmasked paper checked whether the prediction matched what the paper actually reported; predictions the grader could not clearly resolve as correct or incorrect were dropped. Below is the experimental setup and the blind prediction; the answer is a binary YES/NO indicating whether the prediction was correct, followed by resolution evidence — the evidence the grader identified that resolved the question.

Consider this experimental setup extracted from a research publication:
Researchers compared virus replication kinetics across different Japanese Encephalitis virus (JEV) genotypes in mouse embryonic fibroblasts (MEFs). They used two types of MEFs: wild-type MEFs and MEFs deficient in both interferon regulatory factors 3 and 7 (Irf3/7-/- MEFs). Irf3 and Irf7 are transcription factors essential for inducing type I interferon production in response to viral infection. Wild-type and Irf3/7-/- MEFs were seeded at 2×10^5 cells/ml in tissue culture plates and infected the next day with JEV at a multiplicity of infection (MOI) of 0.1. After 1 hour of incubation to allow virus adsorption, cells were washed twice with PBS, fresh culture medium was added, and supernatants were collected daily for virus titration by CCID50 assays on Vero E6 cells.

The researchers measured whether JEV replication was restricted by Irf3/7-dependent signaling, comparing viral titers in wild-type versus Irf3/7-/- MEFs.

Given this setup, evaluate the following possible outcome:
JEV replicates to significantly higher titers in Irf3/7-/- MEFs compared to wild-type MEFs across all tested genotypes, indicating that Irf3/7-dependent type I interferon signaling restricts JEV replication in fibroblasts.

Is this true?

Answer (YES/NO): NO